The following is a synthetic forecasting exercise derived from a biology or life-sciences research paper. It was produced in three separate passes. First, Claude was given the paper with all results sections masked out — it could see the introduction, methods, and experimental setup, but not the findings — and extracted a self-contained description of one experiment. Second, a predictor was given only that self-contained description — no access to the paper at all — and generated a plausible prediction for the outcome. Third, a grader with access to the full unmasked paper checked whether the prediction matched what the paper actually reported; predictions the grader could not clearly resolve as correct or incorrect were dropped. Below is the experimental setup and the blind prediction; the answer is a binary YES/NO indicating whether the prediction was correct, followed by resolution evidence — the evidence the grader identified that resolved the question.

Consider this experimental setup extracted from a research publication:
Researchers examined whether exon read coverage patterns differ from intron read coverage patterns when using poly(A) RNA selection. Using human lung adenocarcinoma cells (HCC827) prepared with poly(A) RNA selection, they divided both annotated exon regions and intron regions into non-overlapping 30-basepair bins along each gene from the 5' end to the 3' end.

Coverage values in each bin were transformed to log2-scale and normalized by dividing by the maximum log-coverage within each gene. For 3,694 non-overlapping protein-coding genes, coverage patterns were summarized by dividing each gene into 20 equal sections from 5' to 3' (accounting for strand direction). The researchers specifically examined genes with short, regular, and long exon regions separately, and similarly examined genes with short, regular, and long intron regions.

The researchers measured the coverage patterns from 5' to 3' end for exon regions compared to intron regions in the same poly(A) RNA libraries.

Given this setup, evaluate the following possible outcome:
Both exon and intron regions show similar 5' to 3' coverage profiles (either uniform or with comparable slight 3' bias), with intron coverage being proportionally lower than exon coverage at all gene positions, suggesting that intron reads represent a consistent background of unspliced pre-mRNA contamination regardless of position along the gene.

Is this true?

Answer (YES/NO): NO